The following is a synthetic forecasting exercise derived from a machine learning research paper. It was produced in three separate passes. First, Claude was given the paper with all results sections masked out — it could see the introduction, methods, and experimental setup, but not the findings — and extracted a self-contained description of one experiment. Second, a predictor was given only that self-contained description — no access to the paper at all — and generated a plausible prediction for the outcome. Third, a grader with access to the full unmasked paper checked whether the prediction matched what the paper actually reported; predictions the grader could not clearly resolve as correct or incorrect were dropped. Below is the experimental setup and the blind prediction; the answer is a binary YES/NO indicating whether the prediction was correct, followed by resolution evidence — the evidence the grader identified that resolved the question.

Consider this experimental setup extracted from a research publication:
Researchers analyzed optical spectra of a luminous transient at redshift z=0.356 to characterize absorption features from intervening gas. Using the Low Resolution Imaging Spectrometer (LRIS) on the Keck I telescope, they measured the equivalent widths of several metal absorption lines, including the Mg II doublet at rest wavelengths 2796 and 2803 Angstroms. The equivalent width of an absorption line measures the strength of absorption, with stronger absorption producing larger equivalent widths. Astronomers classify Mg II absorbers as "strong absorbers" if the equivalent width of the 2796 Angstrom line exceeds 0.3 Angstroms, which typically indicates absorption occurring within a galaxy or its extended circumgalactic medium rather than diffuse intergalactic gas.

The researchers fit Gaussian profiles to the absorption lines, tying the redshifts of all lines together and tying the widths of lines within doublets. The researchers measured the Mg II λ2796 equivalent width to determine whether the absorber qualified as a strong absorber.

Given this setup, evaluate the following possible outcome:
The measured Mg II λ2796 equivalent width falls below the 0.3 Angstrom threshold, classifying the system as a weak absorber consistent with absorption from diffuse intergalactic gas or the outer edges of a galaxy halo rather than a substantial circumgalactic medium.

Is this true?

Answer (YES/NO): NO